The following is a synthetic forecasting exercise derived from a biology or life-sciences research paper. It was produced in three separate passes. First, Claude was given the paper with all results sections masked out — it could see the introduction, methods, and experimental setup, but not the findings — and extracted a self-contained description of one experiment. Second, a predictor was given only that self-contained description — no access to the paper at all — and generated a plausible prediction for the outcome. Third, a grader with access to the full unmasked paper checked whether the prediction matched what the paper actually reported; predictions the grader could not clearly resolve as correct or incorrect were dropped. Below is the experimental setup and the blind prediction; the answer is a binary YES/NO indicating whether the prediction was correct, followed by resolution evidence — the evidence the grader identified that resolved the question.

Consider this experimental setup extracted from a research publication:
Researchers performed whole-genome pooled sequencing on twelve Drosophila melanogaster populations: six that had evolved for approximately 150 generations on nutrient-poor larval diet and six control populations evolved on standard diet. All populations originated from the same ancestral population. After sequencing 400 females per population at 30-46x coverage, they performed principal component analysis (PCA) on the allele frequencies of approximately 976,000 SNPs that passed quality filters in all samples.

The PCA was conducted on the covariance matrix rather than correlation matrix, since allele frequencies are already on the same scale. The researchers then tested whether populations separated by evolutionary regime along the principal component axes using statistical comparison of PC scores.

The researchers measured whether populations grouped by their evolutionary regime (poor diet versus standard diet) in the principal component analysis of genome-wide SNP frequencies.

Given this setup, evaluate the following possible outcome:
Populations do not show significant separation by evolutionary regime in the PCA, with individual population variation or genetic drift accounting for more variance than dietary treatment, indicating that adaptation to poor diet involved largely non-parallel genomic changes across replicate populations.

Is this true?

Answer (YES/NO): NO